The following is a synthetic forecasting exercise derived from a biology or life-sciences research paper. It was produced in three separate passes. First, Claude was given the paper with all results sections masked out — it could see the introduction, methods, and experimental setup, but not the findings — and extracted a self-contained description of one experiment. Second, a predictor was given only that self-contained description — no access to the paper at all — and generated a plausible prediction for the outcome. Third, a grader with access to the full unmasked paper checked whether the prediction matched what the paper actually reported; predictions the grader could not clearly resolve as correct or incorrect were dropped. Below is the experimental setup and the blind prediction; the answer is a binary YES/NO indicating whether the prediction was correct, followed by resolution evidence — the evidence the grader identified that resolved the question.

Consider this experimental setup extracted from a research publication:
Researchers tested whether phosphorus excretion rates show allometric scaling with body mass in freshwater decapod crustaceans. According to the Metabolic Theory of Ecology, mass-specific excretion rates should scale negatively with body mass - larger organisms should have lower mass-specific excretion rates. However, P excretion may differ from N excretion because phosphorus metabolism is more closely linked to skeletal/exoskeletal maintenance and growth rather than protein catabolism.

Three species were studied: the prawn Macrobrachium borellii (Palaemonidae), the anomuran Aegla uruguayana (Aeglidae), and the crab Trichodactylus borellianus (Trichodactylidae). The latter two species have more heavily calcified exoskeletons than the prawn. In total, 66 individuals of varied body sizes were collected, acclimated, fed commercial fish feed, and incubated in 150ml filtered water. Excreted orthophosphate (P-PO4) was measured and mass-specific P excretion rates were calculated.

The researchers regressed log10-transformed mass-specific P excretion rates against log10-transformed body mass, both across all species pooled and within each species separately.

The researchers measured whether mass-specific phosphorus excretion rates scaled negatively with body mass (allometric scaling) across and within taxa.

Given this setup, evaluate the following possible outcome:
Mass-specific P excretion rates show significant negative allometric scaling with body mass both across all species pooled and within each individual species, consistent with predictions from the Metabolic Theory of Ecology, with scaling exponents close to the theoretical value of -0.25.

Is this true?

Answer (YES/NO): NO